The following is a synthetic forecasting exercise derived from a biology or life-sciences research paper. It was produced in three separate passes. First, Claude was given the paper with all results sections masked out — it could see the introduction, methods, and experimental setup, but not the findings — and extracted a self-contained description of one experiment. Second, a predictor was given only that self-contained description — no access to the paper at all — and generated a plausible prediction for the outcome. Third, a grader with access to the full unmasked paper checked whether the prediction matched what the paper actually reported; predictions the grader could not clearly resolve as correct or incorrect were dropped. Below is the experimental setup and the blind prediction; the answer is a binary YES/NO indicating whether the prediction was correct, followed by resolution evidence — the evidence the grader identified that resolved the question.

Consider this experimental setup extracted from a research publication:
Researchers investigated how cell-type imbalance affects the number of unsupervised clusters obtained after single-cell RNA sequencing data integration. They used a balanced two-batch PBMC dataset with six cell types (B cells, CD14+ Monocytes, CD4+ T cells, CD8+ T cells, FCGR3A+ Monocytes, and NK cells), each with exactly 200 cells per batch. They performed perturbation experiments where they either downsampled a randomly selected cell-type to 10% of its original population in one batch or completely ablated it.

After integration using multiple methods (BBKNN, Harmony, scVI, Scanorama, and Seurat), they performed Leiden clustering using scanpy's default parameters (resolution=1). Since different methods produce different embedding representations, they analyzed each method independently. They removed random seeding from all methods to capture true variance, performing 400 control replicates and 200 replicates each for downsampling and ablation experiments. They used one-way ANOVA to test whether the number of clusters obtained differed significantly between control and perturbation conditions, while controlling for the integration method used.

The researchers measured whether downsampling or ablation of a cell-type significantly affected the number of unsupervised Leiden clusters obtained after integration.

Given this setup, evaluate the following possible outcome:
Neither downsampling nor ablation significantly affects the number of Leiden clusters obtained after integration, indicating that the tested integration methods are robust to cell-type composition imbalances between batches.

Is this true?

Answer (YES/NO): NO